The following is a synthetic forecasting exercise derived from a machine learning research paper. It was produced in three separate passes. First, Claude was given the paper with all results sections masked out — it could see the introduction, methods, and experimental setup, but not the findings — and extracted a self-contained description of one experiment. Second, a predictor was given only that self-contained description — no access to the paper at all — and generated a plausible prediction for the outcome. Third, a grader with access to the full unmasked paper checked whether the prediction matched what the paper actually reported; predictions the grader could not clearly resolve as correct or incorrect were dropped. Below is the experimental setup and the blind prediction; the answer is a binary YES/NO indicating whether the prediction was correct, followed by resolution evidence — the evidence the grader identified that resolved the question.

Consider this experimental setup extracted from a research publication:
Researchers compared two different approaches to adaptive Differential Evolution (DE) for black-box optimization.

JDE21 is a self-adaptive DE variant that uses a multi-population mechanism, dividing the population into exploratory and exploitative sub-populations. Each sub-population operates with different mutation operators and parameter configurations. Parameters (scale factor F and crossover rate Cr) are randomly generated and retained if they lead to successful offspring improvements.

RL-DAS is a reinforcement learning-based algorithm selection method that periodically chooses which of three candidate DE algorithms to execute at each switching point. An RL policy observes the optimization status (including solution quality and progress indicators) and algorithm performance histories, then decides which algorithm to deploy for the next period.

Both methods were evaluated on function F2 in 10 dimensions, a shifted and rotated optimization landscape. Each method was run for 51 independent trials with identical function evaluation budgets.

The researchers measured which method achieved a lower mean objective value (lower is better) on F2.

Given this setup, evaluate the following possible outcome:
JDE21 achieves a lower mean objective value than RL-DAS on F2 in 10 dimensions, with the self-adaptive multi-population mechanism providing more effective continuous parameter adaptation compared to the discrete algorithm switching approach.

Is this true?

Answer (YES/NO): NO